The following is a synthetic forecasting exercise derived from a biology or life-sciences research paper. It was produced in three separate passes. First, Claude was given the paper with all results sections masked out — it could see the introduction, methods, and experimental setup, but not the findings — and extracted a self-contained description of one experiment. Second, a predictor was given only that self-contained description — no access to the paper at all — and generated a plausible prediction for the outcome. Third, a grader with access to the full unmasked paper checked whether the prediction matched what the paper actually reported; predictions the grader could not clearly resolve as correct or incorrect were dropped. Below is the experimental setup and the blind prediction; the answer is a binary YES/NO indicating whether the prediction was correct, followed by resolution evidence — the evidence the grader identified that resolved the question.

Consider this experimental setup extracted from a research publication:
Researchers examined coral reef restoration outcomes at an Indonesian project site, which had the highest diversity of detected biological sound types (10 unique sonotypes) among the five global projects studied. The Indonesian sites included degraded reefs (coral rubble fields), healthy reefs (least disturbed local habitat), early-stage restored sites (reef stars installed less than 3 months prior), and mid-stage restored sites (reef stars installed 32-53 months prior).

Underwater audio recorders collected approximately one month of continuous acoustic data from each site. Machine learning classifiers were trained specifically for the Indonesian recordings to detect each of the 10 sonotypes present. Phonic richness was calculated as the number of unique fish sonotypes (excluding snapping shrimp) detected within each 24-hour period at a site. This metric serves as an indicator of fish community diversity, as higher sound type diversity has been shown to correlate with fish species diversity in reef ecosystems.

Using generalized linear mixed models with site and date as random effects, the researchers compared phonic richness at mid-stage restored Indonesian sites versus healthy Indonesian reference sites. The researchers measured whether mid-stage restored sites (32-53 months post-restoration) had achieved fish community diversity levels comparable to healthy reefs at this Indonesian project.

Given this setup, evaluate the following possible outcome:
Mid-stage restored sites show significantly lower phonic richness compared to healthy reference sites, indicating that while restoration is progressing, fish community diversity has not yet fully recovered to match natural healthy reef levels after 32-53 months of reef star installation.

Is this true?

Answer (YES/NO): NO